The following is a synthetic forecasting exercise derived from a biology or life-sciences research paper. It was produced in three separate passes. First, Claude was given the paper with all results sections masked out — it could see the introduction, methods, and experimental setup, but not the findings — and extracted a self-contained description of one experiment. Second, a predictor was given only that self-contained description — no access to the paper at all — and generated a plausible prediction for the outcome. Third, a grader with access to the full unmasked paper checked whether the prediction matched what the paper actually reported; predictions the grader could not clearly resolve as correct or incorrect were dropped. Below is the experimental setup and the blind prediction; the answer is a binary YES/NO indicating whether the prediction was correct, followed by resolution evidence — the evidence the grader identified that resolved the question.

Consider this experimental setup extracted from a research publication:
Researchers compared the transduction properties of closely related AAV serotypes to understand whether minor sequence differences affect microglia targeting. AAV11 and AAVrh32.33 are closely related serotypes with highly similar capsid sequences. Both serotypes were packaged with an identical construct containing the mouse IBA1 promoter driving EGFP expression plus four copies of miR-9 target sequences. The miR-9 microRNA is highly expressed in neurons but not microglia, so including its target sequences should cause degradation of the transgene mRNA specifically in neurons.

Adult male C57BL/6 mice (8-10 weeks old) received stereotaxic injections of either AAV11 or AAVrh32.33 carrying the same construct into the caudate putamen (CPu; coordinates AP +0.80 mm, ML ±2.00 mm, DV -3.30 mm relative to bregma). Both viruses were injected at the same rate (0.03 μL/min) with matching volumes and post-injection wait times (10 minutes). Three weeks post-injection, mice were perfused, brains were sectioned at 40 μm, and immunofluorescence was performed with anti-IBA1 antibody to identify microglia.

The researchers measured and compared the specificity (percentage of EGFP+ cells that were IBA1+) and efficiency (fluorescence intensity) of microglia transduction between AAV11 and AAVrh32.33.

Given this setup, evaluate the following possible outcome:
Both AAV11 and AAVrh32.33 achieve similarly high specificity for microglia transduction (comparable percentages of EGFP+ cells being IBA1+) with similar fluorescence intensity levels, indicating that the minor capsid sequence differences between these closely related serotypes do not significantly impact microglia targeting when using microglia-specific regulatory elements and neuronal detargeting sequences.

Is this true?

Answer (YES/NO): NO